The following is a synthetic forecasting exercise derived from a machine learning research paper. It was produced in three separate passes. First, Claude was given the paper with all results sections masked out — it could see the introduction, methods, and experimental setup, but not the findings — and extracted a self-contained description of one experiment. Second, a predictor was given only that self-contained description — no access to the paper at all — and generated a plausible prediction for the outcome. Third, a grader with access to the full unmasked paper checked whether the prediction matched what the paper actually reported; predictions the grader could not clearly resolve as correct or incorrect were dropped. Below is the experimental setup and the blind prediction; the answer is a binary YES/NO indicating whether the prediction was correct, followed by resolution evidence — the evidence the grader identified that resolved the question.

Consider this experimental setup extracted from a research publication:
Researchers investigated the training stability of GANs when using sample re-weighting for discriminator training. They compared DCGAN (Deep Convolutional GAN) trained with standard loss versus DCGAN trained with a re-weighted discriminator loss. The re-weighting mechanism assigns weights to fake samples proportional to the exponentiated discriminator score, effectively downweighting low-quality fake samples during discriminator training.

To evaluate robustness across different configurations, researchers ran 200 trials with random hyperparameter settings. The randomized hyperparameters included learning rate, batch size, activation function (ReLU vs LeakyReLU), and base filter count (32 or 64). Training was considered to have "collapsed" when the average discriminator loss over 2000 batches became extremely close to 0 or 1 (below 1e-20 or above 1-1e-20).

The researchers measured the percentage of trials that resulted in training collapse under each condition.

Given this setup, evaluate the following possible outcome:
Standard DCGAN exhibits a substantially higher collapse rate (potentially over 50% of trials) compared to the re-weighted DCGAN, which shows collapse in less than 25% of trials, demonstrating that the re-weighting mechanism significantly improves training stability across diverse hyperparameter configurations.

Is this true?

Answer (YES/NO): NO